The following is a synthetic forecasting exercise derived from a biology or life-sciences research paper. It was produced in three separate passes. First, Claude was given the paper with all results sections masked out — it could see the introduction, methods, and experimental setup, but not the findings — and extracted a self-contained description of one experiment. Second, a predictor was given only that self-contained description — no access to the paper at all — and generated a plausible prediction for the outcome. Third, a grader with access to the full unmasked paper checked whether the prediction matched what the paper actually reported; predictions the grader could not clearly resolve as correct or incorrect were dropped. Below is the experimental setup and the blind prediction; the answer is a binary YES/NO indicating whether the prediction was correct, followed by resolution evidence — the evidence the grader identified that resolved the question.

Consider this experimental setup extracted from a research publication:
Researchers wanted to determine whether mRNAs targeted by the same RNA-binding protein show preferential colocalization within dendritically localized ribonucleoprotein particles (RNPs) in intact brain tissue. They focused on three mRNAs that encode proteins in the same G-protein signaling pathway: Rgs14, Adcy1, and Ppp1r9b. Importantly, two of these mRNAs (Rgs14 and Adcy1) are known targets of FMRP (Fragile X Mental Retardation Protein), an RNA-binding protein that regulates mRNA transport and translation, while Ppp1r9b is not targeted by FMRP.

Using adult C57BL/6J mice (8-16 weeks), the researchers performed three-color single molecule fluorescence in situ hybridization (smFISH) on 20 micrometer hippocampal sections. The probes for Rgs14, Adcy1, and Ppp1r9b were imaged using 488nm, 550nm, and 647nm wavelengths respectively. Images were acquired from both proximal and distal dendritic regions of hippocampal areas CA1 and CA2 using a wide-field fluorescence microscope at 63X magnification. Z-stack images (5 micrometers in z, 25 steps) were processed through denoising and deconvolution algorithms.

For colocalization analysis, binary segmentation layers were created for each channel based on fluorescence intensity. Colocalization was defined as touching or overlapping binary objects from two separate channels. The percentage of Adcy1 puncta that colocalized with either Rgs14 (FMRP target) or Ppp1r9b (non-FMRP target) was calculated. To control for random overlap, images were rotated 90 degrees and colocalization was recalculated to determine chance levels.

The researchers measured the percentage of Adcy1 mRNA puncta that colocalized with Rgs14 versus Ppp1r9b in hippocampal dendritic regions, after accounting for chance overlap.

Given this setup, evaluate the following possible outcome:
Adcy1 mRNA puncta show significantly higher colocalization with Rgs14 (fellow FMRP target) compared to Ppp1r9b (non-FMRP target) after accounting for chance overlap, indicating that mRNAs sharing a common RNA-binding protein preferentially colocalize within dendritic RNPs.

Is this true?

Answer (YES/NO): NO